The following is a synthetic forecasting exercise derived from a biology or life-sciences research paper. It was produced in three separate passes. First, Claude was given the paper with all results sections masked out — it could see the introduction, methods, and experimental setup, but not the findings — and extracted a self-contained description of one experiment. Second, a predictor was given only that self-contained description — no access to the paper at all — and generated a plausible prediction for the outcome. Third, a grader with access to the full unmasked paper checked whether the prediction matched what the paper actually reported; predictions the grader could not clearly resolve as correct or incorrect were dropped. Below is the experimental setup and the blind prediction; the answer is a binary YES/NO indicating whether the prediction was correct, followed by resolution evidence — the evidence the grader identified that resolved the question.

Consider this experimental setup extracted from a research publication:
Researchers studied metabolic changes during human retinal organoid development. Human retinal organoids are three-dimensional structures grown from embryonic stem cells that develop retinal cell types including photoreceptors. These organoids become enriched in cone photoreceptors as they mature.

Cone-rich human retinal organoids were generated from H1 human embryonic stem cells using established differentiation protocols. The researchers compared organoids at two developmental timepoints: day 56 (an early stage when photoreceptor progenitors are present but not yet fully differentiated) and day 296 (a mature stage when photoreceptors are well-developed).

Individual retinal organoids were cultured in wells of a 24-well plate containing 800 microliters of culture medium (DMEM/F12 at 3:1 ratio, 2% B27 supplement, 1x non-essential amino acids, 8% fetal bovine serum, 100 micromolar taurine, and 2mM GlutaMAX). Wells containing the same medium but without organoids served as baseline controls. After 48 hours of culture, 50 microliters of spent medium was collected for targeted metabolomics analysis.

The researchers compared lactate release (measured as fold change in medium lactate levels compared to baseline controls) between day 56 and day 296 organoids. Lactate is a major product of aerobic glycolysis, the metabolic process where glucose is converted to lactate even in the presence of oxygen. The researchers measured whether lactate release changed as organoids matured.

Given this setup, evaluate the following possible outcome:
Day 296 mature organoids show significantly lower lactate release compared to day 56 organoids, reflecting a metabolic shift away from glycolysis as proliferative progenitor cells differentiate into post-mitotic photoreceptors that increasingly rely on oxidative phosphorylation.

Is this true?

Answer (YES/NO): NO